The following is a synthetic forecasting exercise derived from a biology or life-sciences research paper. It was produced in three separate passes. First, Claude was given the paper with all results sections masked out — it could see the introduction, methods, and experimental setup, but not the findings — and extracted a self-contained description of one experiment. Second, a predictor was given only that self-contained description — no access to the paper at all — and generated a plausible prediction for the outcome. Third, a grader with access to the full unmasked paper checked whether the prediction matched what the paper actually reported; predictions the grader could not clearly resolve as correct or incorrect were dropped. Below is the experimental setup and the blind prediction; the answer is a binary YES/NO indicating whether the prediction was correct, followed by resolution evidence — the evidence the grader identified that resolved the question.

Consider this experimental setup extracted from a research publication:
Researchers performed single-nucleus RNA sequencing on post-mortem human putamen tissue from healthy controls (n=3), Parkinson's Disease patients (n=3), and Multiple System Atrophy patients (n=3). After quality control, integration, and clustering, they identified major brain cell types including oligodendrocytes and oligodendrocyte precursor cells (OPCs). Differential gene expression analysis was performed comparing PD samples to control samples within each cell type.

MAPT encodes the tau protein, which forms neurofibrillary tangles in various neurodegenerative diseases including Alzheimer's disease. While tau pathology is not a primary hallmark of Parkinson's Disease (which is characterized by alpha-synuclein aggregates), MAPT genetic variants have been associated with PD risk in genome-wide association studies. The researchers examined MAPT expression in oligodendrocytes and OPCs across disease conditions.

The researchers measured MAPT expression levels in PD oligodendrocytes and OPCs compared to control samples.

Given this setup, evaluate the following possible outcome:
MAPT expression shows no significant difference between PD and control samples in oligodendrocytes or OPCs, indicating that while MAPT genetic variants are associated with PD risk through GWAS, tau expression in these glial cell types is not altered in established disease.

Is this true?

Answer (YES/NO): NO